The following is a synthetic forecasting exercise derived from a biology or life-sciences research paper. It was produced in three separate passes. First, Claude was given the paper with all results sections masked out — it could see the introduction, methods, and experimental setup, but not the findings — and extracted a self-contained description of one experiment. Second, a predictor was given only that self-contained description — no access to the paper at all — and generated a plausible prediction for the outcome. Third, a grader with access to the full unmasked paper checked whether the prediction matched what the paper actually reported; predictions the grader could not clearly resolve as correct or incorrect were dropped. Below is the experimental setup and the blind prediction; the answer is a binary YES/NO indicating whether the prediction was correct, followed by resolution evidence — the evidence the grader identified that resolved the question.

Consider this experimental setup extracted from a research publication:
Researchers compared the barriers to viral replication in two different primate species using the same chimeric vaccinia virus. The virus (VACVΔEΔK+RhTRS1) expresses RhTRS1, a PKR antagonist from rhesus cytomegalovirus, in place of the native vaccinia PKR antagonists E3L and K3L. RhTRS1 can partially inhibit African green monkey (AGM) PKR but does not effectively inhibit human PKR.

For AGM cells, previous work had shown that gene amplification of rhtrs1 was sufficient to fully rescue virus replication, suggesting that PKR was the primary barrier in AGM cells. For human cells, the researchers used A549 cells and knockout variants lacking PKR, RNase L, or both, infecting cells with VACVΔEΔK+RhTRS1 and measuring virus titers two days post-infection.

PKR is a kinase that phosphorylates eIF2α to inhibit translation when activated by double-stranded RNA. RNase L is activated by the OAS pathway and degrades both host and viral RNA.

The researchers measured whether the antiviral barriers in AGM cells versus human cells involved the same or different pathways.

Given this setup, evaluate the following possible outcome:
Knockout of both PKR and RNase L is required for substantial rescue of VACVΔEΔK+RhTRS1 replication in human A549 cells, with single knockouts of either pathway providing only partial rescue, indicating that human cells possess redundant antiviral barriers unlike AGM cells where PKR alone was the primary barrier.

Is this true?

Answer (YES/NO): YES